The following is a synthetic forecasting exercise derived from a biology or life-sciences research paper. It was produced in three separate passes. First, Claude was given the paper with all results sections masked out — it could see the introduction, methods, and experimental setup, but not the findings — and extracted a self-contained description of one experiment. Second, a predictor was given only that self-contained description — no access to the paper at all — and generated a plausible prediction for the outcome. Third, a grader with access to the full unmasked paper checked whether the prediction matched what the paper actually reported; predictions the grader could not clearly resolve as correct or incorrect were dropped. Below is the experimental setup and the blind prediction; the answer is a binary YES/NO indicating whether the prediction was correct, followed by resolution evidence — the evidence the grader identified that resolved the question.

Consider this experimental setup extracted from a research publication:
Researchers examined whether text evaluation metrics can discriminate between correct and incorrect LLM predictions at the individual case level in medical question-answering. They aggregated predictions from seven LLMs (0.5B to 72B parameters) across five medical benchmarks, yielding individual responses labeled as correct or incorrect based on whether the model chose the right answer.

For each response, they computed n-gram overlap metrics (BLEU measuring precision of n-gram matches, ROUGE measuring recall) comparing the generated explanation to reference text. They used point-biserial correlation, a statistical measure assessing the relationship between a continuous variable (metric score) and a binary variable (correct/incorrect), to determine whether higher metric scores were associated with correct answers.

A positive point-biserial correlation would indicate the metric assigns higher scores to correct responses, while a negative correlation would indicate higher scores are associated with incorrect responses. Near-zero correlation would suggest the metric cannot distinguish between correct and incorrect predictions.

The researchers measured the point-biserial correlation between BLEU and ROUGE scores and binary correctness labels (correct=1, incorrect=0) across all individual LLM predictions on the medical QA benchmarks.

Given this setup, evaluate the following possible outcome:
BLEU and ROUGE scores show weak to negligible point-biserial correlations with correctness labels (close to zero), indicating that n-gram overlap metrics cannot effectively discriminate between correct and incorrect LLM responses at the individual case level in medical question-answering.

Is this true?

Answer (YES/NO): NO